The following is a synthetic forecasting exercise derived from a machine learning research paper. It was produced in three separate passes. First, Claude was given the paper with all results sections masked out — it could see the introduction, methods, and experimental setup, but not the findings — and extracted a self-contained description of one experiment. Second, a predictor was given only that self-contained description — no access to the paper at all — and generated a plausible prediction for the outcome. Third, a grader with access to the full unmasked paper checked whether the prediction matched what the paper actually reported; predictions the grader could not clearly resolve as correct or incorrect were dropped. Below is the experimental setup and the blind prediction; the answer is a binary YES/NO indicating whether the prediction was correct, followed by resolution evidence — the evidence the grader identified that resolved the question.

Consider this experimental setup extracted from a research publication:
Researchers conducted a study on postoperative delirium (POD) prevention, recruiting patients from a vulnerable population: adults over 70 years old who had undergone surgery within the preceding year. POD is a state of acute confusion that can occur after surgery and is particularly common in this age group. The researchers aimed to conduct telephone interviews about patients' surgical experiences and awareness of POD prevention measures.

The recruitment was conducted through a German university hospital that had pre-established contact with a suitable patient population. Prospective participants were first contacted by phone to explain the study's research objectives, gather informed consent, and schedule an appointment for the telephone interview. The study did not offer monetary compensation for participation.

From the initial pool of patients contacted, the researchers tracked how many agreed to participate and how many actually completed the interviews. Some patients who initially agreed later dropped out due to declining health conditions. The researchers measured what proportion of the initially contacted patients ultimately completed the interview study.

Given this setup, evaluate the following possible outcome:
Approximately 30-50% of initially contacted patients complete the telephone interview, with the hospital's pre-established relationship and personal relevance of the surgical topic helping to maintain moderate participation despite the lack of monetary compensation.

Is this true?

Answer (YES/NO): NO